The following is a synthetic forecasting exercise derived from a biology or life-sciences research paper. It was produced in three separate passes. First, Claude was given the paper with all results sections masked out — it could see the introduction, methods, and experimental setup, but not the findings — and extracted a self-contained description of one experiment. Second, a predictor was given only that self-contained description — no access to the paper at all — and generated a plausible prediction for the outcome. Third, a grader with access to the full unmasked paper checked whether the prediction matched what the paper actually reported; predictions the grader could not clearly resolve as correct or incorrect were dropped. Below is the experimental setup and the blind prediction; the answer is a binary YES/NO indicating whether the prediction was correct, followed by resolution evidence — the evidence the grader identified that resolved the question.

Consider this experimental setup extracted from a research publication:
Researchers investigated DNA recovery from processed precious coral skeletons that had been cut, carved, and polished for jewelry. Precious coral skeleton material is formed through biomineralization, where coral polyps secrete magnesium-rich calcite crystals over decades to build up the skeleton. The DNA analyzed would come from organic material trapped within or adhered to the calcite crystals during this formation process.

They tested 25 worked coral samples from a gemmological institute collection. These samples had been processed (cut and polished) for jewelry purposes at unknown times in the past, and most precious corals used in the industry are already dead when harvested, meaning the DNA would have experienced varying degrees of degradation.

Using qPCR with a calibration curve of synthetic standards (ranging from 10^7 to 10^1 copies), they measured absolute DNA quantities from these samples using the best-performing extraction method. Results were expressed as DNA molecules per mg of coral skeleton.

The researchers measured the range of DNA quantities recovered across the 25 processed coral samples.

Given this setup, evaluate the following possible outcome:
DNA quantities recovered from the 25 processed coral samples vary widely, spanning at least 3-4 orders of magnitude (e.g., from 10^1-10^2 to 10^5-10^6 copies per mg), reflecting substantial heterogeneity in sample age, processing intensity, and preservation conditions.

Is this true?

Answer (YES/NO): NO